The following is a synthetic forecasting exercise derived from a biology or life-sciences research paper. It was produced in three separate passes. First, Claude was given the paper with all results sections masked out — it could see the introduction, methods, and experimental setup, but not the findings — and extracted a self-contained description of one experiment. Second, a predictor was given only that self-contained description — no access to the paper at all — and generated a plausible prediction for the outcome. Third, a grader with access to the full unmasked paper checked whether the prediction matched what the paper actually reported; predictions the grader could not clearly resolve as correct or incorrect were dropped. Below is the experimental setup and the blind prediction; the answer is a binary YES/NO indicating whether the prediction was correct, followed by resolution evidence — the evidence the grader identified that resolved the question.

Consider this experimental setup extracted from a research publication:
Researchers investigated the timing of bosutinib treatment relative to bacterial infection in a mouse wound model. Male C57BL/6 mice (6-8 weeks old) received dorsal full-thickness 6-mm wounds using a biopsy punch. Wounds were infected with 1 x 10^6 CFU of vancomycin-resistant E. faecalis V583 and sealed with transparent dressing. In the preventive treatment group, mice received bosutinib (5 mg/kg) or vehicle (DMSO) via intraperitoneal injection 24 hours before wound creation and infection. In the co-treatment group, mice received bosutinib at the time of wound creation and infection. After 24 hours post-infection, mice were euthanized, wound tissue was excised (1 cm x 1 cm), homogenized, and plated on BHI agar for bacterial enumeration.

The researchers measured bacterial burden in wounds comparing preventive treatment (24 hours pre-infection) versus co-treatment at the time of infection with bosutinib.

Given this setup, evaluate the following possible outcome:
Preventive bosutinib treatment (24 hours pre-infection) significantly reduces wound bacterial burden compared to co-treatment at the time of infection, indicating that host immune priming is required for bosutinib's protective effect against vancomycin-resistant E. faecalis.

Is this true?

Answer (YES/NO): NO